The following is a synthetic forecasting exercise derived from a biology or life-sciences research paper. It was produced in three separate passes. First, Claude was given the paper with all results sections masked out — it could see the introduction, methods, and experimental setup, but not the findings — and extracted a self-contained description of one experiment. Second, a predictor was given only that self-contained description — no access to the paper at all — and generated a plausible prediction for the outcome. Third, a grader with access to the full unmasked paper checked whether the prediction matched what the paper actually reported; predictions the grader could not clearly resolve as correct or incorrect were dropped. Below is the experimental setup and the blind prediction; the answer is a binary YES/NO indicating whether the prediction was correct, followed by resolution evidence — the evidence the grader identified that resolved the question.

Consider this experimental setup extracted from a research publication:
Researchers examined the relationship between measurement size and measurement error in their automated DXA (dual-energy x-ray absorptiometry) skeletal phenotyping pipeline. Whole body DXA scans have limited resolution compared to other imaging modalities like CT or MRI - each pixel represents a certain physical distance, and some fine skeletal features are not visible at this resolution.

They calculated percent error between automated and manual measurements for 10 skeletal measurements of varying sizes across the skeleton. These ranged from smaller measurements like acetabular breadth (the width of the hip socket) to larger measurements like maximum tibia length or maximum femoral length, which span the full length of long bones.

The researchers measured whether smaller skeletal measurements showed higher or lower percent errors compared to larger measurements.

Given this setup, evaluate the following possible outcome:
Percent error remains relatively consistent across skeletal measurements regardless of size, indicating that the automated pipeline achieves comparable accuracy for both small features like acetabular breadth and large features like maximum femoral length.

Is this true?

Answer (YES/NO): NO